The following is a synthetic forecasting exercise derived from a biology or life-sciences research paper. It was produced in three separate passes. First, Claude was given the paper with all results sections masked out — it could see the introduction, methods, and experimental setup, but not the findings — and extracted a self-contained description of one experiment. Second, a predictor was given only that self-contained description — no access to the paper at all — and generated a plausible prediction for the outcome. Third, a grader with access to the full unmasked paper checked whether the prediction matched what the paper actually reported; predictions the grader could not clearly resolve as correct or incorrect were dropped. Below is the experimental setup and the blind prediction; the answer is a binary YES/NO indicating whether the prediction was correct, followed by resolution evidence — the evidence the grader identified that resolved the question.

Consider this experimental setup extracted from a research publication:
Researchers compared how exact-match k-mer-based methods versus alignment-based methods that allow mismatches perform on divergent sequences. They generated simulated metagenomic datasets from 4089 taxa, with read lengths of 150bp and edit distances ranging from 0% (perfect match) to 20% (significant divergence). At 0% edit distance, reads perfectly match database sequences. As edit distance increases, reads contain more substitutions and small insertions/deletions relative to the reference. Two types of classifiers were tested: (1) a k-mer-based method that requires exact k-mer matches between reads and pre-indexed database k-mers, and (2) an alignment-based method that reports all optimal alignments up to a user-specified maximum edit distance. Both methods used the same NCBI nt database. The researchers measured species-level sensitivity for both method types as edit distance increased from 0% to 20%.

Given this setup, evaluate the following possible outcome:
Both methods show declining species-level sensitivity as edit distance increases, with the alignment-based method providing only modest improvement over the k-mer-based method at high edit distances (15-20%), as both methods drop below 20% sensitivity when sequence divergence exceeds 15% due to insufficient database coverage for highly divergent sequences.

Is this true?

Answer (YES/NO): NO